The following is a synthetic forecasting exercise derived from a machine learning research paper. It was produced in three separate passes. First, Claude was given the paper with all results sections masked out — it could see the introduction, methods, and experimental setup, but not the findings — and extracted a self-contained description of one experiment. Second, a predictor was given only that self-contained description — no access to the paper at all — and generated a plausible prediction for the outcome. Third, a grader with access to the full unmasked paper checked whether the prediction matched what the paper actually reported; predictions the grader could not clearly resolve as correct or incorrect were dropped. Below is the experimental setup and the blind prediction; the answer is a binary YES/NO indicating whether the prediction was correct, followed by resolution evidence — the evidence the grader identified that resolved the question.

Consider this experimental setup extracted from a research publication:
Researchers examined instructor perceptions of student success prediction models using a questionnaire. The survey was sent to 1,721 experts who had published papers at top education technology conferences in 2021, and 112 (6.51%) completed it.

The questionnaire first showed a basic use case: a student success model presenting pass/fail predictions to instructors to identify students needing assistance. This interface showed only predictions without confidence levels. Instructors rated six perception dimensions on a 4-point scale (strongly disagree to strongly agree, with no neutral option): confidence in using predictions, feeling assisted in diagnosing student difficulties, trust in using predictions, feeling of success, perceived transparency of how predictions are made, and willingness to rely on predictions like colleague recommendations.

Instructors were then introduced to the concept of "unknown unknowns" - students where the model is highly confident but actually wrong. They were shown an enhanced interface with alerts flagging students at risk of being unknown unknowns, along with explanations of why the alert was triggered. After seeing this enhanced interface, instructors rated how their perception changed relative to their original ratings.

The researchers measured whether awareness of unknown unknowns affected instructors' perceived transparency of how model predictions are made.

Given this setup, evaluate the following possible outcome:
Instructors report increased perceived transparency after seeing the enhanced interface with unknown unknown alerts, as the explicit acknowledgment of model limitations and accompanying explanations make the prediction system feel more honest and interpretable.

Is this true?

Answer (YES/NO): YES